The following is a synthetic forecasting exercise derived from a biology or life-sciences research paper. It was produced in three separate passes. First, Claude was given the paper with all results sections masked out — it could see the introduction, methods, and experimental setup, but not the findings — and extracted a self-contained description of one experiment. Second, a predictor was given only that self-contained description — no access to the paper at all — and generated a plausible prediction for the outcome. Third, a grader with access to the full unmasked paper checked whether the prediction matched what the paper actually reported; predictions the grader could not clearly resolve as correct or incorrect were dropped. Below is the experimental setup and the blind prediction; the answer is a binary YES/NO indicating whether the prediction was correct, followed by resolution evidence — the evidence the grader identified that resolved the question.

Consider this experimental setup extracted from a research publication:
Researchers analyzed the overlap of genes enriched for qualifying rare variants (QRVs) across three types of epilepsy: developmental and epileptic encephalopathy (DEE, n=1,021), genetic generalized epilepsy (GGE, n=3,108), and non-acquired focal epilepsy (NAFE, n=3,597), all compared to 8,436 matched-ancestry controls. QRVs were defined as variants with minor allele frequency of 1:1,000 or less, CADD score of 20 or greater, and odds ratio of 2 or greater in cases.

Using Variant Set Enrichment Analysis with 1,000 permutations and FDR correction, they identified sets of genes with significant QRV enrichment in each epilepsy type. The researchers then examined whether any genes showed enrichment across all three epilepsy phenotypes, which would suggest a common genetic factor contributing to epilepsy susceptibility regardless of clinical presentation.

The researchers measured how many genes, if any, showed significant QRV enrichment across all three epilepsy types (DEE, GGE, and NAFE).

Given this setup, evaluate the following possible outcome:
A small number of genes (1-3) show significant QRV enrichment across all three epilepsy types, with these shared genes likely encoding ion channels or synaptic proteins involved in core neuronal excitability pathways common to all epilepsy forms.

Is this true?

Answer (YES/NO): NO